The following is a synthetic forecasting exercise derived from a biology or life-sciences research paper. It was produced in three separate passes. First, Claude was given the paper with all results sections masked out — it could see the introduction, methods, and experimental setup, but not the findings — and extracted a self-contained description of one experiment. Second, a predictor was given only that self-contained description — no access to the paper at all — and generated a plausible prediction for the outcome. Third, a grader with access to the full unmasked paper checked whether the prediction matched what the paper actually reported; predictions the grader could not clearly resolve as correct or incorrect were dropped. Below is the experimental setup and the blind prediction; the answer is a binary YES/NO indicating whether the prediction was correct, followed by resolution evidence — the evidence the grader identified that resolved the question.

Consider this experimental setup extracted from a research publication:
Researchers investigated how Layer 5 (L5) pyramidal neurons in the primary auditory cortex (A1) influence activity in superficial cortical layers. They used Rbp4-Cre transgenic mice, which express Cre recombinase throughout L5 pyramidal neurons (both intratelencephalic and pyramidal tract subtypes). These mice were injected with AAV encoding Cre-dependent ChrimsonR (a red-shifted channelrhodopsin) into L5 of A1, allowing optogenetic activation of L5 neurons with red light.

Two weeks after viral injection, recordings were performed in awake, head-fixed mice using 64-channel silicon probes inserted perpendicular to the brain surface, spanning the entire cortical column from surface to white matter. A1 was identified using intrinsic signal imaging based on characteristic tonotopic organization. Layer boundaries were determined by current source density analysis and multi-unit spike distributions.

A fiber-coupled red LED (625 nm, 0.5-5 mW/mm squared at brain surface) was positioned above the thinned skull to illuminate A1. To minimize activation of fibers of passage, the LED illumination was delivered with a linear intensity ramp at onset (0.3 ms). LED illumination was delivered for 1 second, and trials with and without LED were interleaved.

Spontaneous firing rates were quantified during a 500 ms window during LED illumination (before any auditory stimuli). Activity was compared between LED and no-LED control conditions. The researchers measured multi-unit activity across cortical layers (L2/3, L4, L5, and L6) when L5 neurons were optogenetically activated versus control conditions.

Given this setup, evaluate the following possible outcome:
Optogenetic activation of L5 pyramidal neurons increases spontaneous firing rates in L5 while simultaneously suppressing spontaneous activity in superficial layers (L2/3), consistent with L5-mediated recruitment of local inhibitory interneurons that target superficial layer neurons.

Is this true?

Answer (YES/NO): YES